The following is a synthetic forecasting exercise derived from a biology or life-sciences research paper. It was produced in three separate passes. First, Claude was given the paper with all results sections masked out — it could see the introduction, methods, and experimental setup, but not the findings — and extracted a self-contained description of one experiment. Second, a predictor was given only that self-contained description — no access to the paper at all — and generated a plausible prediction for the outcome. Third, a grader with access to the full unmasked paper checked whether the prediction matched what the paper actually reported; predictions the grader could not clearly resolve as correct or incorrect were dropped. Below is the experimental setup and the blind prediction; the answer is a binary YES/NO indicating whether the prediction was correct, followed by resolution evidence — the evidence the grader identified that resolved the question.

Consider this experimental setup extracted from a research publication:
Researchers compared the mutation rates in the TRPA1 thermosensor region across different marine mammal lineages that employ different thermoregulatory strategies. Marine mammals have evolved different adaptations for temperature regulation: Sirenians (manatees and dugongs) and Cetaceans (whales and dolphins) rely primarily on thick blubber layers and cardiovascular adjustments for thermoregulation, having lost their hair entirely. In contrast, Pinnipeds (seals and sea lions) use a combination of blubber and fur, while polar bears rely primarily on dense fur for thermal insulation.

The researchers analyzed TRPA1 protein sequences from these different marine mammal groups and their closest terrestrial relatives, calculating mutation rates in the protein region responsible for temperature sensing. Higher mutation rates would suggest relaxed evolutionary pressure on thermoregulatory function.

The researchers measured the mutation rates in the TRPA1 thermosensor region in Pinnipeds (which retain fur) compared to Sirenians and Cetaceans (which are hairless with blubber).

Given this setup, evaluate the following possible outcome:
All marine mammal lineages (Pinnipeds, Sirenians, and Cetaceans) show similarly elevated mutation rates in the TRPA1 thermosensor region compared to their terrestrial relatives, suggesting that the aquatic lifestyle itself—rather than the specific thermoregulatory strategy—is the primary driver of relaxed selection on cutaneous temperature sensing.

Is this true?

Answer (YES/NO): NO